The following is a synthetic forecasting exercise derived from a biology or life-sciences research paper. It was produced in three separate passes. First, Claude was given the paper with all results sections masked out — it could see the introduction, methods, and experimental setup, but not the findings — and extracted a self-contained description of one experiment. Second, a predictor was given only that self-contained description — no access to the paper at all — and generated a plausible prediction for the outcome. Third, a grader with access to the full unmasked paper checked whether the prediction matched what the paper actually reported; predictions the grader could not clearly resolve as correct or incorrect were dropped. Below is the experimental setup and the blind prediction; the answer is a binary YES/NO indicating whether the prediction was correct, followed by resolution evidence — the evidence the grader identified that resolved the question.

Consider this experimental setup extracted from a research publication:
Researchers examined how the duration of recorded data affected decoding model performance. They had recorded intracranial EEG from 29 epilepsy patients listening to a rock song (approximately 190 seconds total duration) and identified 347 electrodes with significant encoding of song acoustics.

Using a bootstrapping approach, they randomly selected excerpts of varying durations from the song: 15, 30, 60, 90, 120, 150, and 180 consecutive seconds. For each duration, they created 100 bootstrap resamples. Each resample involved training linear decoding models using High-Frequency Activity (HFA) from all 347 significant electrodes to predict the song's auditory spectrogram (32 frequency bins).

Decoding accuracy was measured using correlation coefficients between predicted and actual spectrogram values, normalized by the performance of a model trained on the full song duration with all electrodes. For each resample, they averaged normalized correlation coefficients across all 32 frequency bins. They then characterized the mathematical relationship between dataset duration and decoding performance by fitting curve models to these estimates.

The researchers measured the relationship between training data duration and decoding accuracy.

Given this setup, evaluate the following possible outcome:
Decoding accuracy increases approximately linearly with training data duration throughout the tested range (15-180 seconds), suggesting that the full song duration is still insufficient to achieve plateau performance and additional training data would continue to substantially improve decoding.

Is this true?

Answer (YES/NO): NO